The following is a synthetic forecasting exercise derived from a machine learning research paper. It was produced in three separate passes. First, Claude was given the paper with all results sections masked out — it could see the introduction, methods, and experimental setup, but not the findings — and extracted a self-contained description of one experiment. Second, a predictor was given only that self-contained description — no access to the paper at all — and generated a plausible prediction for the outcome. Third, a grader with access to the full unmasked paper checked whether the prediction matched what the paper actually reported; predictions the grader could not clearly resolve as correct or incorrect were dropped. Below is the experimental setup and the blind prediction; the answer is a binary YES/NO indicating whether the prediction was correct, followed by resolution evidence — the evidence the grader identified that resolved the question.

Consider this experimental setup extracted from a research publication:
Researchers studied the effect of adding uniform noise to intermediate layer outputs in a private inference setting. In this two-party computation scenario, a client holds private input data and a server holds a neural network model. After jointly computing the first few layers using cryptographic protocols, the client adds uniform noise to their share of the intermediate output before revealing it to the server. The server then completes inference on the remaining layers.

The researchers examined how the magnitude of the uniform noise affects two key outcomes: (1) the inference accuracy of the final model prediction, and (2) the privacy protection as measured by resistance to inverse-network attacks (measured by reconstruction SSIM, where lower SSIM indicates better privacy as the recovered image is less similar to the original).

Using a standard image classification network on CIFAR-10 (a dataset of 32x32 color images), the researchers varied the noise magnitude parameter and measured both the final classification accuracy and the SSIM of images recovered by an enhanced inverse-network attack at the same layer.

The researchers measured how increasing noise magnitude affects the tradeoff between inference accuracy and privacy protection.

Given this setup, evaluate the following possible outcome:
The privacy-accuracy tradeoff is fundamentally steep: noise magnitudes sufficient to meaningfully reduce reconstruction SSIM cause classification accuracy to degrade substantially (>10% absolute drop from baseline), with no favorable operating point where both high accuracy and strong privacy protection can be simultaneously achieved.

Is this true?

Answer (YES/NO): NO